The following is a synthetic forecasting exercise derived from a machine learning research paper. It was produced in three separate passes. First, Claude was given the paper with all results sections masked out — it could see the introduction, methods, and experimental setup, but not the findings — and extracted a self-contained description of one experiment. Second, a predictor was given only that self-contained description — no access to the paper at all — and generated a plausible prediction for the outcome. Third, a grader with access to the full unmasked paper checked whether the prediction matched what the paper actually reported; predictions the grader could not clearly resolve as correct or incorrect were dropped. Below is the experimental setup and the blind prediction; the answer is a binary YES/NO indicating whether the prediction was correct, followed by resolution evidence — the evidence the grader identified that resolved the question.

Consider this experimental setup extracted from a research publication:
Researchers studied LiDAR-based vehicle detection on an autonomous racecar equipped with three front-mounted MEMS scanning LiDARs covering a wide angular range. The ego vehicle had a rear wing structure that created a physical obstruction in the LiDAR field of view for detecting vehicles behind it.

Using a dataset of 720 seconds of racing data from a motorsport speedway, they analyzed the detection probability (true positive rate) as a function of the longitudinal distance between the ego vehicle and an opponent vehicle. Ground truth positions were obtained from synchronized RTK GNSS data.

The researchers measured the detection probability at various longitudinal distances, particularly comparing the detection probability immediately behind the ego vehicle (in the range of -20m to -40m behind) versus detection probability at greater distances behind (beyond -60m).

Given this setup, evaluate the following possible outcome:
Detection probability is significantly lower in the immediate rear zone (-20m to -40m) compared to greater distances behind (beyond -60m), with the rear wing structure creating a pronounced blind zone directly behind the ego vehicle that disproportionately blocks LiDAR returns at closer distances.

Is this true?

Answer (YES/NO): YES